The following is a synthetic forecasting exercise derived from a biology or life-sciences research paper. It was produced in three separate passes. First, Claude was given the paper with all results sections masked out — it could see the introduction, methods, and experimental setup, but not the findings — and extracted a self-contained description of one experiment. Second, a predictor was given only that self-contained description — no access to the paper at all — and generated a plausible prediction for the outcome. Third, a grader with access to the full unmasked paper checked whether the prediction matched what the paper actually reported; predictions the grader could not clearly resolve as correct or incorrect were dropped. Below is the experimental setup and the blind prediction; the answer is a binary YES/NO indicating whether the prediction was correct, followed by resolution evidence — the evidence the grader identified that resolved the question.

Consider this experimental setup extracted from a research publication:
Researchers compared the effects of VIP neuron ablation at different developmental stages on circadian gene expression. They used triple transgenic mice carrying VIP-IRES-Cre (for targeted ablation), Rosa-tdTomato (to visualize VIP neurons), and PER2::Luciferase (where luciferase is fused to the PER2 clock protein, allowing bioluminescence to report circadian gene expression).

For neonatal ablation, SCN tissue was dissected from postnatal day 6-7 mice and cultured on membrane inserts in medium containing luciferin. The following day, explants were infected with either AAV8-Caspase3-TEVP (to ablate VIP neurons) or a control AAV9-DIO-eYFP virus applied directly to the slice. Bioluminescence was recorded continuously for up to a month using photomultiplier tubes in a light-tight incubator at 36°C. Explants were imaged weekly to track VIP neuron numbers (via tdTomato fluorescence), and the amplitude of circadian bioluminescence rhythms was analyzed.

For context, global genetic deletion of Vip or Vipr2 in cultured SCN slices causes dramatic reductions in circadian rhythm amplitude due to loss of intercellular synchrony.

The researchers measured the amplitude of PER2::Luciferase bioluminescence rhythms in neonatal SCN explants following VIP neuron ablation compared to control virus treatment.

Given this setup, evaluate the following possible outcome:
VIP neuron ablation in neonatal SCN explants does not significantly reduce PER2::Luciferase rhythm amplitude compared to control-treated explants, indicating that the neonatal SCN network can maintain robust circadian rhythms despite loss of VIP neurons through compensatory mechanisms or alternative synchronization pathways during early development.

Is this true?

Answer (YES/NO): NO